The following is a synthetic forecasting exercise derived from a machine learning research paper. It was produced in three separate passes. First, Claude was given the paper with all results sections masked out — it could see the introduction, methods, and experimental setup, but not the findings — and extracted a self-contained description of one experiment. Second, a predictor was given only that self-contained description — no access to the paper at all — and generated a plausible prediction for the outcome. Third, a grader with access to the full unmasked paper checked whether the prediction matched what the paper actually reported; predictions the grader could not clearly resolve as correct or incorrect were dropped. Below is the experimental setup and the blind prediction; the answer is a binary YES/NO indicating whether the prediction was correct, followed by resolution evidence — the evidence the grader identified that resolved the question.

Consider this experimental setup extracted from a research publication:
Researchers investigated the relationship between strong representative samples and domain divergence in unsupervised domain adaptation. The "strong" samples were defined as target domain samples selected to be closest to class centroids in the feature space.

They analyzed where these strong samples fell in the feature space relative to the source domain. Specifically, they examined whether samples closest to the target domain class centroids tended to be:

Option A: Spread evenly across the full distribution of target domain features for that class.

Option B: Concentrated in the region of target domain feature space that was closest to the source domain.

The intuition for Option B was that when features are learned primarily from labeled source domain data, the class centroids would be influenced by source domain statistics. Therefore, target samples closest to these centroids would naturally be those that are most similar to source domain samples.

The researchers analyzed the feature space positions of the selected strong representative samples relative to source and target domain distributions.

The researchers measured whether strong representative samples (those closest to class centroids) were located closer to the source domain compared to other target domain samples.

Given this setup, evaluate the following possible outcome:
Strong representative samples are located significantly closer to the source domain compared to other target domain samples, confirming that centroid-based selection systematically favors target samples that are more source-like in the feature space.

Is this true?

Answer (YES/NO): YES